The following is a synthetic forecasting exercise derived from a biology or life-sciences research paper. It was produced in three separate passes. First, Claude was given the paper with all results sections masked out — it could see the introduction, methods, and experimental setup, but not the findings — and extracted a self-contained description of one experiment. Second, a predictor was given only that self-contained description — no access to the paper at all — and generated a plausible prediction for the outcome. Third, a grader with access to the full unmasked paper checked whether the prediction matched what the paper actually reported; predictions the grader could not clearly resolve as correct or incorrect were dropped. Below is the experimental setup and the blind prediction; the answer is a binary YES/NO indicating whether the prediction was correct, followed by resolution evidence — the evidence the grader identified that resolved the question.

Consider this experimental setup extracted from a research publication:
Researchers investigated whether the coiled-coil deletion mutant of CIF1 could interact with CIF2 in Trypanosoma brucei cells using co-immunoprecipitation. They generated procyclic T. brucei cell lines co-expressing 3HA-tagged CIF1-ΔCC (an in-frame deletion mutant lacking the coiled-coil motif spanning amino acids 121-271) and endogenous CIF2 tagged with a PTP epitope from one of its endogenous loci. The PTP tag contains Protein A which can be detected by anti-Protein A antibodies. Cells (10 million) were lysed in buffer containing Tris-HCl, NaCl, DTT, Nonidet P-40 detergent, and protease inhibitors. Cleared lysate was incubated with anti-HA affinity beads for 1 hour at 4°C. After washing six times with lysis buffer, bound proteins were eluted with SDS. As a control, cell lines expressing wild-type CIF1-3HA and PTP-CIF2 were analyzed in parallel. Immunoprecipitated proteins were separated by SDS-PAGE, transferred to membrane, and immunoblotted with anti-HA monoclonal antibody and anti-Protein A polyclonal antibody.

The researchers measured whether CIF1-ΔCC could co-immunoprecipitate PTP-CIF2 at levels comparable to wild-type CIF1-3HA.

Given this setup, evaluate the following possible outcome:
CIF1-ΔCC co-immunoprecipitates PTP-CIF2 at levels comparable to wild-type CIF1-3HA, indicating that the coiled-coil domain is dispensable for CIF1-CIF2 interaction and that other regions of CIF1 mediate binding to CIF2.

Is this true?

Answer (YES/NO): YES